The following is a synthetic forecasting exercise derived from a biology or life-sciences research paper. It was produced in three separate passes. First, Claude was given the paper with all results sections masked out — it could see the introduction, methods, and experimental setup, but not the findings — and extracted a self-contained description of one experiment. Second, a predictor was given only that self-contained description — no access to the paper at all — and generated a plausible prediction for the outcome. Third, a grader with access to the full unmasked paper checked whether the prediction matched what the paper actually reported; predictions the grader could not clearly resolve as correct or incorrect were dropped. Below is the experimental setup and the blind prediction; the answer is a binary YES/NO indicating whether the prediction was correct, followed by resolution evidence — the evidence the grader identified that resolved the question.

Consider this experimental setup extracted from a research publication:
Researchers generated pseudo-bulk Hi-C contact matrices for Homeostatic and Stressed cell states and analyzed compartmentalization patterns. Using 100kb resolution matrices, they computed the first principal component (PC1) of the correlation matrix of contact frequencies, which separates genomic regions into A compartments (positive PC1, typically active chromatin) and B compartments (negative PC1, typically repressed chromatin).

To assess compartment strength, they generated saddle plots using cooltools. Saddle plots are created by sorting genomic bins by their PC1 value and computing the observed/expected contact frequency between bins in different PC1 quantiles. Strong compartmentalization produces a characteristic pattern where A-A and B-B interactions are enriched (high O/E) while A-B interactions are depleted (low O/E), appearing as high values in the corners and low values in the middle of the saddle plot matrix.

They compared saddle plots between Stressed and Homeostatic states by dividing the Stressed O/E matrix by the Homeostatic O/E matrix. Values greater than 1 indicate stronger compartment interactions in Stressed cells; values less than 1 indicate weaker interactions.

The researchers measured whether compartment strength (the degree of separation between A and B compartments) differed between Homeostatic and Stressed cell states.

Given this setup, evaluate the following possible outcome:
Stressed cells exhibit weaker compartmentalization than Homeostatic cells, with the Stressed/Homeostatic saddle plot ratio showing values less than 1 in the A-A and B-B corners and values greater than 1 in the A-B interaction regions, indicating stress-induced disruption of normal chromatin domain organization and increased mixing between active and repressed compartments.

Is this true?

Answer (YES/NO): NO